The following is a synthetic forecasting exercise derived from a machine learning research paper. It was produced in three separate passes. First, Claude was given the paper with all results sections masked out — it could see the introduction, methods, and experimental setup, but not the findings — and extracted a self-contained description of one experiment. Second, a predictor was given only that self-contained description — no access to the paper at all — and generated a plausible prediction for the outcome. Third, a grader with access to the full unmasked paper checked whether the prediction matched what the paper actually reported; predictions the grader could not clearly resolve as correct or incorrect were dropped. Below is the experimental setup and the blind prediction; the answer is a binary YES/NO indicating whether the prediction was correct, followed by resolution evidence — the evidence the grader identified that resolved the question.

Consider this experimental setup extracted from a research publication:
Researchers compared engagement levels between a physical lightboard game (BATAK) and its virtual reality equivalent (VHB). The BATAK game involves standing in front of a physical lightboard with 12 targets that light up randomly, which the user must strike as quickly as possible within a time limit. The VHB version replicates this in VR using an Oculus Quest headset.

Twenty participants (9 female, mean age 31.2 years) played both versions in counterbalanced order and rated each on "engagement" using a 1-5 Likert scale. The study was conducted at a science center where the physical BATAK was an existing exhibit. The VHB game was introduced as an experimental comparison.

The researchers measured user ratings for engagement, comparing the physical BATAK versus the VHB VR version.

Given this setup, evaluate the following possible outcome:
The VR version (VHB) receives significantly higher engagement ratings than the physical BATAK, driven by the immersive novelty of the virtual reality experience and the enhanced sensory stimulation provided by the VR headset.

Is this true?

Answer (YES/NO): NO